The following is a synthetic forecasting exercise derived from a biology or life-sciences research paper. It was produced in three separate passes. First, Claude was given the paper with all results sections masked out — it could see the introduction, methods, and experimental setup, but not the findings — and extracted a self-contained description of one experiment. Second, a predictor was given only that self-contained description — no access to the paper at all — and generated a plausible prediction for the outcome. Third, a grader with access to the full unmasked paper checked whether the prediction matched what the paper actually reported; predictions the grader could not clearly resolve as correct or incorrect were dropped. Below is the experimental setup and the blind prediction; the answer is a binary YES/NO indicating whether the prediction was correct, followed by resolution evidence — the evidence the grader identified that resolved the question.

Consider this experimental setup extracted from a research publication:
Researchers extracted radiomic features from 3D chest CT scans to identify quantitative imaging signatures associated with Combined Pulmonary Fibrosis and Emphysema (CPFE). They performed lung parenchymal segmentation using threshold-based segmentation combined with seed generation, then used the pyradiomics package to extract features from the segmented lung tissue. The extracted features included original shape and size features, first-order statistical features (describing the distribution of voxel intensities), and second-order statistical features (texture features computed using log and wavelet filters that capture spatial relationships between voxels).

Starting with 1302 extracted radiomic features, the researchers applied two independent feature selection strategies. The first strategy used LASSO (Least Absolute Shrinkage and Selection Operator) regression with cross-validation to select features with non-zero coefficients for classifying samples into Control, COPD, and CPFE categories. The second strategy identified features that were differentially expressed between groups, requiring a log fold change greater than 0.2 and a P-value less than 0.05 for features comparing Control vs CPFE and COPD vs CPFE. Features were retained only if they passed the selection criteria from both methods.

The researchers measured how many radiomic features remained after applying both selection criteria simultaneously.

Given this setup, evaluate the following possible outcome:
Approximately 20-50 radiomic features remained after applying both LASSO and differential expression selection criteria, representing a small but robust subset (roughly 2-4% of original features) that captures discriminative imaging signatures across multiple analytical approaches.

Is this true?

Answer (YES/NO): NO